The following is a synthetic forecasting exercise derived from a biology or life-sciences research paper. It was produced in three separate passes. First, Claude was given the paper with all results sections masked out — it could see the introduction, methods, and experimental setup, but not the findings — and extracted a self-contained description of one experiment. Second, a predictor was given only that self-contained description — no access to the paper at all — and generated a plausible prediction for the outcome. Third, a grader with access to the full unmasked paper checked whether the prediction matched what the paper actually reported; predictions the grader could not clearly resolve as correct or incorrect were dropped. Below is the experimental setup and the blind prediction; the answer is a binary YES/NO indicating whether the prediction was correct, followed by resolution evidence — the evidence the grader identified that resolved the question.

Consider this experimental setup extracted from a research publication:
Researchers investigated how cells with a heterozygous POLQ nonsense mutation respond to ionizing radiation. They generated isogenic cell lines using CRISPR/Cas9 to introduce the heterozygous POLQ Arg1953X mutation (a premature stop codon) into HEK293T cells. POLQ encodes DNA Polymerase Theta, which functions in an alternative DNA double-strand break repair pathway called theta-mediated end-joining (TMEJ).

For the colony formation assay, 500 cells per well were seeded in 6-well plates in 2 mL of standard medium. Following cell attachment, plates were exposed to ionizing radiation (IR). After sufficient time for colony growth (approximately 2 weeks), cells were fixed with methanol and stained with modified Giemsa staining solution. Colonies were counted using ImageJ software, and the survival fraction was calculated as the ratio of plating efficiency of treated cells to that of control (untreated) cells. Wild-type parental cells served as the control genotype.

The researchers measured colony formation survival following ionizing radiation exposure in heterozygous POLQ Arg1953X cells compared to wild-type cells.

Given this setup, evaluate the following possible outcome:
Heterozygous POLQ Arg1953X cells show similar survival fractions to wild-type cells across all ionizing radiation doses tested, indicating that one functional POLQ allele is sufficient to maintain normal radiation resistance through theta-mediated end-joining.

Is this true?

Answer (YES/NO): NO